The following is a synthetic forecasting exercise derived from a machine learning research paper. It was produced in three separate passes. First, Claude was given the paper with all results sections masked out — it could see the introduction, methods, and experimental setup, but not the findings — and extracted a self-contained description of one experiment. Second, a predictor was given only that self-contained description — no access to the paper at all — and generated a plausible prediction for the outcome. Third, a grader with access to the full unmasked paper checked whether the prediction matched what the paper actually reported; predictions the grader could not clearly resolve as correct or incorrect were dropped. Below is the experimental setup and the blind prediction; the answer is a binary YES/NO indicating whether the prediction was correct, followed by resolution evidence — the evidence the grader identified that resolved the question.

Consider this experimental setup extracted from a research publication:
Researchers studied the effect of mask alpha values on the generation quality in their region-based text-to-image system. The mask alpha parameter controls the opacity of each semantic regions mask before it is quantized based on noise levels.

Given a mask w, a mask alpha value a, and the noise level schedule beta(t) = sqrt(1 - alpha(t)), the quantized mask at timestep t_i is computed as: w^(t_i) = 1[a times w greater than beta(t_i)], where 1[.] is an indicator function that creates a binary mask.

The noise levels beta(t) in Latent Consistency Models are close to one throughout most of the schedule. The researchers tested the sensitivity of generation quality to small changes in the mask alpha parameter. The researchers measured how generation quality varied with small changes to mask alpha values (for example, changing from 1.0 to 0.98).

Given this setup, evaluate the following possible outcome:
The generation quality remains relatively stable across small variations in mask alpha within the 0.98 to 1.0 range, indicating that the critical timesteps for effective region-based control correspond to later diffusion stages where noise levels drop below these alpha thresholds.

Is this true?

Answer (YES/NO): NO